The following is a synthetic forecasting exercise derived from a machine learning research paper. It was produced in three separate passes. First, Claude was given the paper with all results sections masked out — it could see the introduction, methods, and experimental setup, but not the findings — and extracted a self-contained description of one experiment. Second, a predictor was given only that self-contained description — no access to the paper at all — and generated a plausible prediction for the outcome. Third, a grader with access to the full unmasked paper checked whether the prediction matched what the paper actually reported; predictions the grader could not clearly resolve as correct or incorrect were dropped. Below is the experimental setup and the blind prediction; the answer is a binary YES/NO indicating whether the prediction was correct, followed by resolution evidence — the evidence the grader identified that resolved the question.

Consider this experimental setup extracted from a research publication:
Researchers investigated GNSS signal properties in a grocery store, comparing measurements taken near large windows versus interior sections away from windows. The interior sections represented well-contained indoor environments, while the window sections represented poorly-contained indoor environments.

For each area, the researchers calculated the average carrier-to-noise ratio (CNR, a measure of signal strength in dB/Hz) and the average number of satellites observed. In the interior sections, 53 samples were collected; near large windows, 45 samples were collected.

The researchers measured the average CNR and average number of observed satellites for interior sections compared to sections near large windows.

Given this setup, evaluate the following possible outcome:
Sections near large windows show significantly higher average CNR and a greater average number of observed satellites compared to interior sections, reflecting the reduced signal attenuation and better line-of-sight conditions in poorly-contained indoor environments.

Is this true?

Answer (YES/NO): NO